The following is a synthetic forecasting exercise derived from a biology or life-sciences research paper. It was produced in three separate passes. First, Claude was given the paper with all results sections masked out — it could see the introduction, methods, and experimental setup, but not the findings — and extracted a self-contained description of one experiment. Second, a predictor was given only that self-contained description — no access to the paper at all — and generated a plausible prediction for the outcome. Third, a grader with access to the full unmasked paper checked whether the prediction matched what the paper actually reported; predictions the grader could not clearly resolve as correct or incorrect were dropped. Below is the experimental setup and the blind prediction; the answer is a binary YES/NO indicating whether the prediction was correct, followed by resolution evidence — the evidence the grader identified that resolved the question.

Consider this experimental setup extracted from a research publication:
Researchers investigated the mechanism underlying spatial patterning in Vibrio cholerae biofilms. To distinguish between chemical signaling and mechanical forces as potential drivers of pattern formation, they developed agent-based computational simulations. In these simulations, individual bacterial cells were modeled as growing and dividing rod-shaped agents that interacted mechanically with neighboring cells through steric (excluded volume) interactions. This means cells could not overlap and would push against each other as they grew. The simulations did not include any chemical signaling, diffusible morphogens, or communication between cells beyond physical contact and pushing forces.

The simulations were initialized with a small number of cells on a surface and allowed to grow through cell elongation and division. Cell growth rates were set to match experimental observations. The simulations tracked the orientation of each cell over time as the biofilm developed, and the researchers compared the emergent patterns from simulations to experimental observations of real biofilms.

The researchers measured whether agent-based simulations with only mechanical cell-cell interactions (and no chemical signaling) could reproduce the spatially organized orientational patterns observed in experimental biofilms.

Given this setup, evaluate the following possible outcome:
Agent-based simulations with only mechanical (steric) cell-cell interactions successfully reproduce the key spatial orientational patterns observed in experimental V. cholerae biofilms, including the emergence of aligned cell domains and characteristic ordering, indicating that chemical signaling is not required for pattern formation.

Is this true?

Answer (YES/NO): YES